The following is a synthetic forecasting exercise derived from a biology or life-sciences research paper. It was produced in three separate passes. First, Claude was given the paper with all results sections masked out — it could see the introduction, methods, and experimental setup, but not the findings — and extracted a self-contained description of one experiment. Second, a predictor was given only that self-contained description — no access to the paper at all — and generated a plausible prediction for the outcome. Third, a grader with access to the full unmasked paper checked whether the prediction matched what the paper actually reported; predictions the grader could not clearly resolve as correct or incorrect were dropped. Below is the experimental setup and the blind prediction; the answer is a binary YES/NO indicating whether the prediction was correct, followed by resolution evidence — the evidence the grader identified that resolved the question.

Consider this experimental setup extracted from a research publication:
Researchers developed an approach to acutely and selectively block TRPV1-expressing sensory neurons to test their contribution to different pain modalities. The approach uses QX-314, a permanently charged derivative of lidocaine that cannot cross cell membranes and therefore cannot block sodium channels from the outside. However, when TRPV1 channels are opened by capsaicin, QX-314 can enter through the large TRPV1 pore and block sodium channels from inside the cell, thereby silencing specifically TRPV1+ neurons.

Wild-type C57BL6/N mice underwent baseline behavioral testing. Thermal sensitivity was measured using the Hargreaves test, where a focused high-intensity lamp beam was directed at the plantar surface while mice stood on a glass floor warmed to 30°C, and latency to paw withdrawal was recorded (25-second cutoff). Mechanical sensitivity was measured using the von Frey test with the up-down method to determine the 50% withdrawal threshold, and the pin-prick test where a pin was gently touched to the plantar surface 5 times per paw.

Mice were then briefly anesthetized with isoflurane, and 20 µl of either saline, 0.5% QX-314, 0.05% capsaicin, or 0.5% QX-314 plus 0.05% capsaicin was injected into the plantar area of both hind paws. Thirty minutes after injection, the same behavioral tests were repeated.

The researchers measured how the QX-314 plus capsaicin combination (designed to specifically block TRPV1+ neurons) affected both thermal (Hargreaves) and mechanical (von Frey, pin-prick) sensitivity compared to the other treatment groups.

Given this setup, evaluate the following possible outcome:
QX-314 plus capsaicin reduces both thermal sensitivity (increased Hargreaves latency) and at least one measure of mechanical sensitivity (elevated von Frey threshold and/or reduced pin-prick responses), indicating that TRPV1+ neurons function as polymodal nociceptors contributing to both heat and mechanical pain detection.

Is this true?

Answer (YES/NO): YES